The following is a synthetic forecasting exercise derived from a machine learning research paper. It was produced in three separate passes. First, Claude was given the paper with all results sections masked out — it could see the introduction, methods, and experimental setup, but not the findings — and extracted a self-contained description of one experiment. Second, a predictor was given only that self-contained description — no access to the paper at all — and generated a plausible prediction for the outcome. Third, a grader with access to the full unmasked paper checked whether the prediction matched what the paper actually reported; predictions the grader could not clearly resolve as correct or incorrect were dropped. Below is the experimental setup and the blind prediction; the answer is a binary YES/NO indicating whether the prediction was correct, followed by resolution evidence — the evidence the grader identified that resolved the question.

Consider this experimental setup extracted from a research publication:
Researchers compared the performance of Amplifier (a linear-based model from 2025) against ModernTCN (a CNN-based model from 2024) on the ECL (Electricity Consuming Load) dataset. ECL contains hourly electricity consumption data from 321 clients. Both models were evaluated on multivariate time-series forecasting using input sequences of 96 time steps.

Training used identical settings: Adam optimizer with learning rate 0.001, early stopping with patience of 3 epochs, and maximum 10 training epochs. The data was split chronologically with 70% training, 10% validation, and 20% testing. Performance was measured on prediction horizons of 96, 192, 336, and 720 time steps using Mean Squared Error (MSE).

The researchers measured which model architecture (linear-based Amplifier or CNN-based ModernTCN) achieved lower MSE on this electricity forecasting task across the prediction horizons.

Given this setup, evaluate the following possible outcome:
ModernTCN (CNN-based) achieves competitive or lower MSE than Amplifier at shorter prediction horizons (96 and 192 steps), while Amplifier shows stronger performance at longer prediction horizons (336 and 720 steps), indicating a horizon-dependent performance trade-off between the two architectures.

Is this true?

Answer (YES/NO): NO